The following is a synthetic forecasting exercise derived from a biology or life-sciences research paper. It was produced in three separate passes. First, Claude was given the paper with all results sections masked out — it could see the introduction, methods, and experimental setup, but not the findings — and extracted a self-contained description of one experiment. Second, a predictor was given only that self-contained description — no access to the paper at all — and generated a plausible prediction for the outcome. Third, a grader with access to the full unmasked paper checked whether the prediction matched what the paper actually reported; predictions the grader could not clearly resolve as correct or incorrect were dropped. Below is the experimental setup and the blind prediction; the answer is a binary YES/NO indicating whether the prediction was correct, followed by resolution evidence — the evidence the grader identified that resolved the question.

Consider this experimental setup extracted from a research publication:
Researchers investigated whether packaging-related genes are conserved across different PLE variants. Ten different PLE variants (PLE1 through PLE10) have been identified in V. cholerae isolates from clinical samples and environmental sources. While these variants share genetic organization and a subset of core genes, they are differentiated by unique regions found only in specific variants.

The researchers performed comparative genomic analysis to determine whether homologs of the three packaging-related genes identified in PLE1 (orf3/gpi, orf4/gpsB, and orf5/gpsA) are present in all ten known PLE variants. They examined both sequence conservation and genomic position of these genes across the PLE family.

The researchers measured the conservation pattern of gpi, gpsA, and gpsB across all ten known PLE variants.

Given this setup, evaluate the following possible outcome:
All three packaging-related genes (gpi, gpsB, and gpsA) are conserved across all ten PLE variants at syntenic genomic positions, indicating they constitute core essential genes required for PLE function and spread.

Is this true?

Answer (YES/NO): NO